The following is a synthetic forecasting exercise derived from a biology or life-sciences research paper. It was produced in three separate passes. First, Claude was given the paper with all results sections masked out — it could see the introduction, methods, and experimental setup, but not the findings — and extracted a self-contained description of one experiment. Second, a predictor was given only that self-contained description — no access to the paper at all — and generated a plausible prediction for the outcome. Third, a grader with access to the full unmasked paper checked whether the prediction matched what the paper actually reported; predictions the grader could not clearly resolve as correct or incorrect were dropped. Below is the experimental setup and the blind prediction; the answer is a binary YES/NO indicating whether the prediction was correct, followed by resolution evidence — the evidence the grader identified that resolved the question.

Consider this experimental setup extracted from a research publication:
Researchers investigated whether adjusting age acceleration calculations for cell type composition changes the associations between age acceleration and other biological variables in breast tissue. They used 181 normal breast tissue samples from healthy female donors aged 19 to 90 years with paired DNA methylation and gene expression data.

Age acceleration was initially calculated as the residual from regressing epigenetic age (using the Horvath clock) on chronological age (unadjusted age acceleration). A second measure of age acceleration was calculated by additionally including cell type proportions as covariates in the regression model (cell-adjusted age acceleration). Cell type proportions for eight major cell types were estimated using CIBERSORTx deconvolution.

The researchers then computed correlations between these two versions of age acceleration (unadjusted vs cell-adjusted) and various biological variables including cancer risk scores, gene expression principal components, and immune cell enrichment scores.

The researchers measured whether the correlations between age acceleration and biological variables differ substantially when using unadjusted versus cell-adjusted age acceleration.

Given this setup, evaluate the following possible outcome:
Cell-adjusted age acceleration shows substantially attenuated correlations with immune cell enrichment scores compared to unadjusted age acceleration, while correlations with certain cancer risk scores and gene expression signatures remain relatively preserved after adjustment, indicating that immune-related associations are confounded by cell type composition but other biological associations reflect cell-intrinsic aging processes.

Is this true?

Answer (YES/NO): NO